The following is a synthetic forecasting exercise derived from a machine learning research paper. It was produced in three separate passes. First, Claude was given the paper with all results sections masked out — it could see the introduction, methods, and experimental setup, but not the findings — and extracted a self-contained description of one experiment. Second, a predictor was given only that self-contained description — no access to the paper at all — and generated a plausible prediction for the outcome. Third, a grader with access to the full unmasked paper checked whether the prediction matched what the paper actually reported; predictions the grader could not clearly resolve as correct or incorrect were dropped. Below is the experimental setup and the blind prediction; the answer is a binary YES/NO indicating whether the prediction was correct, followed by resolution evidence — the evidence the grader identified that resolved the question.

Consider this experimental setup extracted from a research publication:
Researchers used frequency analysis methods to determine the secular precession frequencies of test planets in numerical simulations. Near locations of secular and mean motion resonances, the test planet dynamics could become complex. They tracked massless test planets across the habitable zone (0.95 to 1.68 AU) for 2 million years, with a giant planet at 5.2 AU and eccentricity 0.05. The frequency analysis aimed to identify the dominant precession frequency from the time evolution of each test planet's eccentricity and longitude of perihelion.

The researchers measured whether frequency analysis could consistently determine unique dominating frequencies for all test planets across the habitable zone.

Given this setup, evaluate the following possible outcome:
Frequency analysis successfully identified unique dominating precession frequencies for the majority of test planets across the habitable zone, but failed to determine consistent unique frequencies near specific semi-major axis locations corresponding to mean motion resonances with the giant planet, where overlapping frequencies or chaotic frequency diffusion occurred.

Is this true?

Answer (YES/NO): YES